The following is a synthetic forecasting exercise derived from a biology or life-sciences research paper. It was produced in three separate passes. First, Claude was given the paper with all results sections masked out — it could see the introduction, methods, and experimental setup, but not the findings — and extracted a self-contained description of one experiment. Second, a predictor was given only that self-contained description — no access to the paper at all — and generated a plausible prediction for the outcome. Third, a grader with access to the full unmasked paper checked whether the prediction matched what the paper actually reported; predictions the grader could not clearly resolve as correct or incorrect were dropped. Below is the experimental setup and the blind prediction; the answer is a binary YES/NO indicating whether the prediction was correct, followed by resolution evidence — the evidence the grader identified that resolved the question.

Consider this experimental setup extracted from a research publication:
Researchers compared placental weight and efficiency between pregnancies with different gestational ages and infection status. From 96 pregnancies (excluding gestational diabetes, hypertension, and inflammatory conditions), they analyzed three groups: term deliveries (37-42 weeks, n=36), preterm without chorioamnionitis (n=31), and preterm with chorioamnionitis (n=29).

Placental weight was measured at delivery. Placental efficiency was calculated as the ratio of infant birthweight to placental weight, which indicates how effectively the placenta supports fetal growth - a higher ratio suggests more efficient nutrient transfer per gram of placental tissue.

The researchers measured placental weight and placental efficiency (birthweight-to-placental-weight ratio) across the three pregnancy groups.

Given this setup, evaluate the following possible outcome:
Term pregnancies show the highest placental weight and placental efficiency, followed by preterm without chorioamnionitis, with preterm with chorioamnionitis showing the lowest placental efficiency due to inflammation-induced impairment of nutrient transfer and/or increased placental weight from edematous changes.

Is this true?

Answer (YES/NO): NO